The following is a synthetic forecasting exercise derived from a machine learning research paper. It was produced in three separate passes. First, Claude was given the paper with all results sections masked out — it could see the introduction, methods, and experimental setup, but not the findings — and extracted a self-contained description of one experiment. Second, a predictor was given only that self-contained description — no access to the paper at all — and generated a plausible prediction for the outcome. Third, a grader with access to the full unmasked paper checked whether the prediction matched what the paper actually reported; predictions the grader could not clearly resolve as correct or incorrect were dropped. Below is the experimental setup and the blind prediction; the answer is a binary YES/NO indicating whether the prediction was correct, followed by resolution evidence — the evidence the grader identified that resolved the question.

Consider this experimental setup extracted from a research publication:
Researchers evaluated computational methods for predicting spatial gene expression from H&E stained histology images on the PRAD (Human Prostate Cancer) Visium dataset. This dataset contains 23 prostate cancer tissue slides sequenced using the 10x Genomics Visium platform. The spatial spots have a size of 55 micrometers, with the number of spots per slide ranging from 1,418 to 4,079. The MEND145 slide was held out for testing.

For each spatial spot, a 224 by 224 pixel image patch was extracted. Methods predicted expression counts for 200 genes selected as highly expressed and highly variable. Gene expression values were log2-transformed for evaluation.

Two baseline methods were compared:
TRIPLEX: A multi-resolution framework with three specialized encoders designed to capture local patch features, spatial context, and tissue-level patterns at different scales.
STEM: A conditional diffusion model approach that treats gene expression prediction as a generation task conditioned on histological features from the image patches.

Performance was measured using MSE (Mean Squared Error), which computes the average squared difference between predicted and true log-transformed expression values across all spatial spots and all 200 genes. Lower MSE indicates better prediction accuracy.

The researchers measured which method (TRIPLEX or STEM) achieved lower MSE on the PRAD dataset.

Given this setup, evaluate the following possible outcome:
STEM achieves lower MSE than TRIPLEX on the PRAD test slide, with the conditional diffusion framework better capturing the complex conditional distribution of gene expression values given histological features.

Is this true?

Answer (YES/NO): NO